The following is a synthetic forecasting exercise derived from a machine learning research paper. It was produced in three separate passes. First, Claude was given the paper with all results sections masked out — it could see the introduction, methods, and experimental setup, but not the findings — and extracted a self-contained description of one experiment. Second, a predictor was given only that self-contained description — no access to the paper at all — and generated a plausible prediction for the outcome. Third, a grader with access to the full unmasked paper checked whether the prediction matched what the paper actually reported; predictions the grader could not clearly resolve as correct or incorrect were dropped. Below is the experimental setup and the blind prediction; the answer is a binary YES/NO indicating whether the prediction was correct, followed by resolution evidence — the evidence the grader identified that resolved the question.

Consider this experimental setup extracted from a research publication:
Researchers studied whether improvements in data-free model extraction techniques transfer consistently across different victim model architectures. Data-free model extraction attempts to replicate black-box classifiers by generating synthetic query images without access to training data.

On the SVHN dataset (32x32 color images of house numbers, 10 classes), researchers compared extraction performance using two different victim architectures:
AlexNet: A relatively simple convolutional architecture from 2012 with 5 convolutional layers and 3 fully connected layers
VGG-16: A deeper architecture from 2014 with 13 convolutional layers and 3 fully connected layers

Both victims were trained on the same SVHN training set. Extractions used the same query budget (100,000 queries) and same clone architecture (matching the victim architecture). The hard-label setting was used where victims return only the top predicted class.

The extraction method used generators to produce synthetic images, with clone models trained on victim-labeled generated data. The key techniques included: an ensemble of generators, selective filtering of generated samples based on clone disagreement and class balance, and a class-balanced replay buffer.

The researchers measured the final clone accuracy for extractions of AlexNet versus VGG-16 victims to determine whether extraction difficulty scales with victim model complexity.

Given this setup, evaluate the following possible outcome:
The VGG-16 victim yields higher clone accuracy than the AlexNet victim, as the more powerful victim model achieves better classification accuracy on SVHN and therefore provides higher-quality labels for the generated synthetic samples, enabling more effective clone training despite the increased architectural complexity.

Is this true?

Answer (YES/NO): NO